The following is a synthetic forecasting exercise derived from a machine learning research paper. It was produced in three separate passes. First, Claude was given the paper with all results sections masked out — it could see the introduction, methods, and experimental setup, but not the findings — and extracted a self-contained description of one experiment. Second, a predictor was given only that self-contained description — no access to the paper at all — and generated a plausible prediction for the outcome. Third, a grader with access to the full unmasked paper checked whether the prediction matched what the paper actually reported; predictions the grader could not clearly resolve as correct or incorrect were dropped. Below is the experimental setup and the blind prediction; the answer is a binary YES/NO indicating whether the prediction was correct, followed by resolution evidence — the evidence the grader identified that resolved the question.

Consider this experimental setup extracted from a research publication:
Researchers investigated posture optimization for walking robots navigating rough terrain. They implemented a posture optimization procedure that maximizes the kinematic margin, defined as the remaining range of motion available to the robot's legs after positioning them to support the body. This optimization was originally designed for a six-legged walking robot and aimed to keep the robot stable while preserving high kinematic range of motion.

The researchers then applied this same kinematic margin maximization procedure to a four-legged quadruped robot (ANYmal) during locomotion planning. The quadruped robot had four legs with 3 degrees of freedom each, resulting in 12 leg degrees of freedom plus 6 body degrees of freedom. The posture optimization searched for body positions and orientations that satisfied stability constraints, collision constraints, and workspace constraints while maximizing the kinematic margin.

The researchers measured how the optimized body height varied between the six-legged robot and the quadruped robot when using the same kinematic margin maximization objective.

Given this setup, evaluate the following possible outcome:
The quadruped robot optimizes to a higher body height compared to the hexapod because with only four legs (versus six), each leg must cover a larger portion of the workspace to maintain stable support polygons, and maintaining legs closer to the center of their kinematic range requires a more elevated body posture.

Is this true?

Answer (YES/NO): NO